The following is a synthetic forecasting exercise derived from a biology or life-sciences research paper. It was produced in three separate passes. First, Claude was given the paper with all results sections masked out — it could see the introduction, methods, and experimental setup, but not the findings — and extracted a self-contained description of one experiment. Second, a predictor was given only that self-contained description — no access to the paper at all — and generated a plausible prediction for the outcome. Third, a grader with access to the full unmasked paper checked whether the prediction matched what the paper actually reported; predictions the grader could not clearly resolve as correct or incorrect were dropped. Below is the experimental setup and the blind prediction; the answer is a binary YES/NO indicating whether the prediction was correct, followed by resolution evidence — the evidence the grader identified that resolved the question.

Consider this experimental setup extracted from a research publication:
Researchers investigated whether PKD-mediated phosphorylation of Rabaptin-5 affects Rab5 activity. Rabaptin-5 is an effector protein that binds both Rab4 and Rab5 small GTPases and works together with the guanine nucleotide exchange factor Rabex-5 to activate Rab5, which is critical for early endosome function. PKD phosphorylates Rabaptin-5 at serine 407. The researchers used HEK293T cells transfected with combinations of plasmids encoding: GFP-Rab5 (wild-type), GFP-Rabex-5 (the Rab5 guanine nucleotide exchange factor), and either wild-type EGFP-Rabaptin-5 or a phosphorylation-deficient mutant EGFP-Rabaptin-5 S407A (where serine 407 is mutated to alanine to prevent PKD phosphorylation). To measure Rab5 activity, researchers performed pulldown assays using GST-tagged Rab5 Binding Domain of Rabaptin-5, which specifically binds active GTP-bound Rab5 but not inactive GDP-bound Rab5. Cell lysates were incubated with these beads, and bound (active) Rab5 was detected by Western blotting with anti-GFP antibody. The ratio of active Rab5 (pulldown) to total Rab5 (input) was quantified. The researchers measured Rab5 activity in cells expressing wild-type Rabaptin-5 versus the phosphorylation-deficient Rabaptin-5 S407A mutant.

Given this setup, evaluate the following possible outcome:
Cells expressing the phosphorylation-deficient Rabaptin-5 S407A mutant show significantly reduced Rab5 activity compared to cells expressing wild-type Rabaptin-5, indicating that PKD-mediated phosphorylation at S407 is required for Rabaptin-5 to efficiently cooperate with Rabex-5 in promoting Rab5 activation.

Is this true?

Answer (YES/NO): YES